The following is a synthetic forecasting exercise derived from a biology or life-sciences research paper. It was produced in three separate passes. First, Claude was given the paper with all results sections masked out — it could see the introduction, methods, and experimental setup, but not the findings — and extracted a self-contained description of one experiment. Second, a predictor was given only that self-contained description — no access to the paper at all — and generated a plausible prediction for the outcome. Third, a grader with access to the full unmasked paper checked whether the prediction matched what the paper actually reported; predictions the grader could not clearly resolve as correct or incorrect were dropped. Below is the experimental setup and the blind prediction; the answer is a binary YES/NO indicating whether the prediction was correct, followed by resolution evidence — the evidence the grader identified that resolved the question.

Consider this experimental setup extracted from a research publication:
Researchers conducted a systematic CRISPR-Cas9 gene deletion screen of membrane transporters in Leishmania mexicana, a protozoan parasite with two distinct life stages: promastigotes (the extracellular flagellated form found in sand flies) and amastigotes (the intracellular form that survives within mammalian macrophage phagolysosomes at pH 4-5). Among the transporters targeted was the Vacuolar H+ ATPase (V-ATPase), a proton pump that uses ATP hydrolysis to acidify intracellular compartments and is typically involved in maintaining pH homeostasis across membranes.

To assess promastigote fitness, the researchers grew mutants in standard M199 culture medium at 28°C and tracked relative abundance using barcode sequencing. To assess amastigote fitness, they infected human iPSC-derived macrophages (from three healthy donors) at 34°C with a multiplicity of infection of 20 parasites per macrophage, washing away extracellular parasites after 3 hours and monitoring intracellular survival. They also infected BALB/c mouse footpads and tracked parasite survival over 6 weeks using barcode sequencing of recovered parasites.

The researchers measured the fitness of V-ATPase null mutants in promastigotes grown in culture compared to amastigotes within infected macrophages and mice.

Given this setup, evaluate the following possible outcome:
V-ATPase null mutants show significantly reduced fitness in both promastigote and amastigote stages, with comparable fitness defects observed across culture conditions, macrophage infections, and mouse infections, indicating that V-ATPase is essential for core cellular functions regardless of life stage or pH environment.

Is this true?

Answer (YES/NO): NO